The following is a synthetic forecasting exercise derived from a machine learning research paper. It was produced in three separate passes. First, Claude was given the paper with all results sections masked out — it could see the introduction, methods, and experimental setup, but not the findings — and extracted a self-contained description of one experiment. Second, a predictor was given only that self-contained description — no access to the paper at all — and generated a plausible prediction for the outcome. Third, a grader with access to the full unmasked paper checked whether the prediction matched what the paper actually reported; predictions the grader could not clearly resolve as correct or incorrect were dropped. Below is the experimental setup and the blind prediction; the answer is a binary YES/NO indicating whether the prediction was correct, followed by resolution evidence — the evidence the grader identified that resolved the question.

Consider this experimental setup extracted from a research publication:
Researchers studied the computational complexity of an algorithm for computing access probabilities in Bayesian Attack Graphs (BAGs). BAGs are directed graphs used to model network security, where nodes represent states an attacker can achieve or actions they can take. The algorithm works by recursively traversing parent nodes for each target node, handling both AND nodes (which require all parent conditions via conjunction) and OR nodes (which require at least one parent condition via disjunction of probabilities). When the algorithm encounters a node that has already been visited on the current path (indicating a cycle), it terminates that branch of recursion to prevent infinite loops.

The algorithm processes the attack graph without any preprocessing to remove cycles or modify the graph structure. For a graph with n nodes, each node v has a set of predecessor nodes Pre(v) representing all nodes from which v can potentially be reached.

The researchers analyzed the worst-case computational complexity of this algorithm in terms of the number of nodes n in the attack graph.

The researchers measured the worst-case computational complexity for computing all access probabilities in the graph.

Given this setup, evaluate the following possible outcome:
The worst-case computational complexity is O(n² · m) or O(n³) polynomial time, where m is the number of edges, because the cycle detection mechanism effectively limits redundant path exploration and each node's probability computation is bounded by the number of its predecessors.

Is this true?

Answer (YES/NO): NO